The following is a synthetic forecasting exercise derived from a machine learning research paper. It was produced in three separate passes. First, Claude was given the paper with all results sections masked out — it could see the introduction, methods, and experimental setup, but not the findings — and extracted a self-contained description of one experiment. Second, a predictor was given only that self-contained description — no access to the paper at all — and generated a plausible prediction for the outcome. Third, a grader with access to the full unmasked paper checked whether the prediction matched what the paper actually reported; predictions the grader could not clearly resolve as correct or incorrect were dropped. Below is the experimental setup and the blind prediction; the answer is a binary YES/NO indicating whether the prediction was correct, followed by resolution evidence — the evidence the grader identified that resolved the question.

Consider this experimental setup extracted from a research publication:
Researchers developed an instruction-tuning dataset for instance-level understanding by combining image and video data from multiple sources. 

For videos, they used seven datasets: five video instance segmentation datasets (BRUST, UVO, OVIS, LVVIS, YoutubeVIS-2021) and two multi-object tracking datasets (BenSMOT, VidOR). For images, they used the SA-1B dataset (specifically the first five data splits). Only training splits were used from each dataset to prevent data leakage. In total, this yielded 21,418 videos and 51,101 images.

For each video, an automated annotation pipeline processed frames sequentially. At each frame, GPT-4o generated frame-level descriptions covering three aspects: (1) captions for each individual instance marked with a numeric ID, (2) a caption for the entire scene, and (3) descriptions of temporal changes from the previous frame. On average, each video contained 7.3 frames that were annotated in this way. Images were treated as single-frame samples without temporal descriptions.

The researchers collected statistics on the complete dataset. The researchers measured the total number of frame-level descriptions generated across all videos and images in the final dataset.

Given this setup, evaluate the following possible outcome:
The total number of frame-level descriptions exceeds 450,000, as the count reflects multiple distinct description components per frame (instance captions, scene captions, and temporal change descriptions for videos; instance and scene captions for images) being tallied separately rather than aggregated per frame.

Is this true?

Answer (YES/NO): NO